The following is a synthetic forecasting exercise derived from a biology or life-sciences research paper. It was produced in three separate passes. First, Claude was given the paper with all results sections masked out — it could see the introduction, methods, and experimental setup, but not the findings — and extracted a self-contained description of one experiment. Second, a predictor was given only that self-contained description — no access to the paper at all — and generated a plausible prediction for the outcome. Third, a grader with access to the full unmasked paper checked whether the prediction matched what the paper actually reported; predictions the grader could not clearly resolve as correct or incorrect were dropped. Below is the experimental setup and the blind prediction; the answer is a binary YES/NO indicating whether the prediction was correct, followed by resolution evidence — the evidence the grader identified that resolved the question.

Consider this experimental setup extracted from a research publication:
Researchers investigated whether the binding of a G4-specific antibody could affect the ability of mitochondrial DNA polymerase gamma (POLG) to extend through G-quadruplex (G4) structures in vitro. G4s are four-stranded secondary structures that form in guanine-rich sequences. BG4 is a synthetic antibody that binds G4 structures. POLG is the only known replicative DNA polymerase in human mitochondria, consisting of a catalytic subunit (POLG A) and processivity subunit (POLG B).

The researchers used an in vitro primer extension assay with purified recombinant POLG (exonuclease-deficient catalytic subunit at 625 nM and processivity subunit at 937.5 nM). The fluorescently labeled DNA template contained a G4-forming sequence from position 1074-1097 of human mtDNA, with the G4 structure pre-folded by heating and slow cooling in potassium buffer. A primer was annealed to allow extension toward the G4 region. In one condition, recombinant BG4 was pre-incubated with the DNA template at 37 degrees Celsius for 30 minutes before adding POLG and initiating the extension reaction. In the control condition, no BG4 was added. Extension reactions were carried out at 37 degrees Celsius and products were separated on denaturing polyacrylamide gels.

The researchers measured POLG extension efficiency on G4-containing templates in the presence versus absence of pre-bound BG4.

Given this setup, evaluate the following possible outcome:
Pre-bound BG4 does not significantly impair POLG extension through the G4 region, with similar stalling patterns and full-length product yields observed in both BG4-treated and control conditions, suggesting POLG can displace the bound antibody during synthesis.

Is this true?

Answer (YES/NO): YES